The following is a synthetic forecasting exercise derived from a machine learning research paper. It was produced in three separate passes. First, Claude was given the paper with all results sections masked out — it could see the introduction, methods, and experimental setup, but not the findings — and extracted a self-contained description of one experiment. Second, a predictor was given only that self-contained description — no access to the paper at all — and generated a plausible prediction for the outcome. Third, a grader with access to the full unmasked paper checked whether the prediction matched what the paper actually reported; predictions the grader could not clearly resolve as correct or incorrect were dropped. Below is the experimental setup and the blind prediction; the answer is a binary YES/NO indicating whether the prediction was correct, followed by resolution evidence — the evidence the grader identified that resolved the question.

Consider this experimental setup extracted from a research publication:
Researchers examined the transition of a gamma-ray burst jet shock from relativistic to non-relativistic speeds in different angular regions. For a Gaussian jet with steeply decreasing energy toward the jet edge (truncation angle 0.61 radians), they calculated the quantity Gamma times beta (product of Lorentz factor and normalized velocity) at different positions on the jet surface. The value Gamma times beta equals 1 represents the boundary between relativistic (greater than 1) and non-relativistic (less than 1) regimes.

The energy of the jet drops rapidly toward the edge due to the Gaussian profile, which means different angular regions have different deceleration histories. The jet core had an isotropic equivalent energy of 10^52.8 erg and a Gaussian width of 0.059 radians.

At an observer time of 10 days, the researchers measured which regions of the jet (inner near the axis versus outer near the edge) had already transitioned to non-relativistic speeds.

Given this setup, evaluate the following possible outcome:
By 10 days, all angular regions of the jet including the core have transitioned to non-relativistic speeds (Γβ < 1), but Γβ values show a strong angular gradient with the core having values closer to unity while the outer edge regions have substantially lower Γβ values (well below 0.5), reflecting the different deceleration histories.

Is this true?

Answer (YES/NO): NO